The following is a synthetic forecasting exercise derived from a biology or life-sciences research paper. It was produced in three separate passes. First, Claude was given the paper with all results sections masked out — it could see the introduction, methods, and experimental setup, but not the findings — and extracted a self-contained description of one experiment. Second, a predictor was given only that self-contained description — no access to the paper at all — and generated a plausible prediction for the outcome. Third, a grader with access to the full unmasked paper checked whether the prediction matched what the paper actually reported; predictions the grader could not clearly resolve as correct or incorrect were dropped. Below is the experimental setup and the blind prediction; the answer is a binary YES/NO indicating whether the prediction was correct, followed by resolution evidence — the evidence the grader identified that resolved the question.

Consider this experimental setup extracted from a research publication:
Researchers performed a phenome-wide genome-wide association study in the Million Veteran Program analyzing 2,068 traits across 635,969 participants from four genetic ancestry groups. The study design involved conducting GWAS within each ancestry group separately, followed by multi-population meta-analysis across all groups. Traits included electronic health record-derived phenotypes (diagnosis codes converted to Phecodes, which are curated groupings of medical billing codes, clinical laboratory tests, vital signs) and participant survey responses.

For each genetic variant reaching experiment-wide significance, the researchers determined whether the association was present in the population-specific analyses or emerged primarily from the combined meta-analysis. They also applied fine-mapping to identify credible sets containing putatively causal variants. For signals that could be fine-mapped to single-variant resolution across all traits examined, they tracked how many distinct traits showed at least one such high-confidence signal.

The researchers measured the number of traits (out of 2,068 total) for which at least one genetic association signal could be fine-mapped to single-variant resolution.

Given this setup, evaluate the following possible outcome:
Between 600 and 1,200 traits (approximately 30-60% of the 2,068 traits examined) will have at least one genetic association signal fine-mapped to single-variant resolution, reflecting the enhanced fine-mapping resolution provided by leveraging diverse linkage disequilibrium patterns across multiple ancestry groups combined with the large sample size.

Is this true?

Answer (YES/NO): YES